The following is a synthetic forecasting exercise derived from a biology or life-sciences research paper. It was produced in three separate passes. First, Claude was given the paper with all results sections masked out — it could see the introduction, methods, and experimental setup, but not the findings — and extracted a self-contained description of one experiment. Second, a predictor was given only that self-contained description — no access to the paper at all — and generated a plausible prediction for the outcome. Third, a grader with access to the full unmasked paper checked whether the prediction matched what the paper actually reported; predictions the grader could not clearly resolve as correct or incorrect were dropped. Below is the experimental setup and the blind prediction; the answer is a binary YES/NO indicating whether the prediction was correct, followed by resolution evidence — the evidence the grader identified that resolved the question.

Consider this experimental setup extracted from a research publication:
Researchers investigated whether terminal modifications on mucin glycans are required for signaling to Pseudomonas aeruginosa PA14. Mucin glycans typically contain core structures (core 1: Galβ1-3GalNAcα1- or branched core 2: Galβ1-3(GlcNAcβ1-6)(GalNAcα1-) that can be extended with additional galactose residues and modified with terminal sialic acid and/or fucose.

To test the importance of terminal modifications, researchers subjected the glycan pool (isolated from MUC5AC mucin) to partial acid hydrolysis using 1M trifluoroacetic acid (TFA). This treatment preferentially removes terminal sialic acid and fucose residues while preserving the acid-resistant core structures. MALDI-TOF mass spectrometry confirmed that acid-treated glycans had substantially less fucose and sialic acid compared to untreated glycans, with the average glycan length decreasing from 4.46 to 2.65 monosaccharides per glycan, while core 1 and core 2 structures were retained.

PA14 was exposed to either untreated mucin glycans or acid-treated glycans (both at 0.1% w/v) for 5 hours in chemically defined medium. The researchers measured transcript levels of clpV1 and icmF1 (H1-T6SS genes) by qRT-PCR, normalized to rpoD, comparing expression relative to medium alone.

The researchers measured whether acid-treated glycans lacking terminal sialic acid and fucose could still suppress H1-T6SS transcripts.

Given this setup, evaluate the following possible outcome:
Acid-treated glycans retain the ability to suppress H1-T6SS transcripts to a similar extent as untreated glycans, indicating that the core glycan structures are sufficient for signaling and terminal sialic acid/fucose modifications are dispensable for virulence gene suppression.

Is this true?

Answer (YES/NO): YES